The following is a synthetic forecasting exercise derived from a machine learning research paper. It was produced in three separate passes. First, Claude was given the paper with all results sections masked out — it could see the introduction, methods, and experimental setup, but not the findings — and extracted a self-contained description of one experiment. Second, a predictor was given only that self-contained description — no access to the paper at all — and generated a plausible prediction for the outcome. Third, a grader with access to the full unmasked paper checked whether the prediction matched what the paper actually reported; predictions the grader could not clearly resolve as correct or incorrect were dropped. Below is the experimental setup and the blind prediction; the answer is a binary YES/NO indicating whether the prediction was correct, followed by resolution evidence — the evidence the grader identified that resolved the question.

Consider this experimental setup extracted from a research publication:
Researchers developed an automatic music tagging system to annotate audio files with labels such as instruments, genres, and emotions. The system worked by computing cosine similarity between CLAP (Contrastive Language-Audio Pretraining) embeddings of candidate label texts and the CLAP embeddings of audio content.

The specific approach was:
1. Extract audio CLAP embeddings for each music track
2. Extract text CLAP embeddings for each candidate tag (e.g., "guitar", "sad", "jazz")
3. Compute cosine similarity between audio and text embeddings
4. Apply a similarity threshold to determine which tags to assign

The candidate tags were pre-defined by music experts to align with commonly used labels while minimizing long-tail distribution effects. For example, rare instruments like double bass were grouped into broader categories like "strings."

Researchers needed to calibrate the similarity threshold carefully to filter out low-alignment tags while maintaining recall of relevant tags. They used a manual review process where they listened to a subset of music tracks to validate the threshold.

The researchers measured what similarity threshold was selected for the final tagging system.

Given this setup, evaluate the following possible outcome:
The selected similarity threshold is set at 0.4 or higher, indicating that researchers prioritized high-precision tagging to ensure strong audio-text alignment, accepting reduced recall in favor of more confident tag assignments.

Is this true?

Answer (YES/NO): NO